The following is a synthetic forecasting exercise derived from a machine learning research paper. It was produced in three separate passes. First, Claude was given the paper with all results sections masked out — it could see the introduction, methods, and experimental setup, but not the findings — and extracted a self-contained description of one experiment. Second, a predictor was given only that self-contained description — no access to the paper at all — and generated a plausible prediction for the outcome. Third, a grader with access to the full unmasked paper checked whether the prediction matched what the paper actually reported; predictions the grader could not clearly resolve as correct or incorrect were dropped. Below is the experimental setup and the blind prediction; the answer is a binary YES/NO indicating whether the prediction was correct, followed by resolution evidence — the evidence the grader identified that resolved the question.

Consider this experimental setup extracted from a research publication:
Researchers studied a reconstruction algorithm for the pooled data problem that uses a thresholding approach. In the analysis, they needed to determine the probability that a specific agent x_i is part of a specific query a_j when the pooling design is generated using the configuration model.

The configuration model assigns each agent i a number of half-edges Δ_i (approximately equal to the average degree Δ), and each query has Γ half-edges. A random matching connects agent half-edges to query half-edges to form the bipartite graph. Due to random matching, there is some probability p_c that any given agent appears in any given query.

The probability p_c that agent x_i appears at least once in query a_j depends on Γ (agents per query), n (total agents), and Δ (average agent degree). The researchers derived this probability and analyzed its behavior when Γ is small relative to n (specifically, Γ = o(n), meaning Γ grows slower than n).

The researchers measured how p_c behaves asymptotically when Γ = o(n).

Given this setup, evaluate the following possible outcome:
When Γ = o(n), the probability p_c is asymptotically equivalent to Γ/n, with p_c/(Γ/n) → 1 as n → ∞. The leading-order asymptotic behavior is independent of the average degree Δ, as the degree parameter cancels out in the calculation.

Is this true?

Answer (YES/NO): YES